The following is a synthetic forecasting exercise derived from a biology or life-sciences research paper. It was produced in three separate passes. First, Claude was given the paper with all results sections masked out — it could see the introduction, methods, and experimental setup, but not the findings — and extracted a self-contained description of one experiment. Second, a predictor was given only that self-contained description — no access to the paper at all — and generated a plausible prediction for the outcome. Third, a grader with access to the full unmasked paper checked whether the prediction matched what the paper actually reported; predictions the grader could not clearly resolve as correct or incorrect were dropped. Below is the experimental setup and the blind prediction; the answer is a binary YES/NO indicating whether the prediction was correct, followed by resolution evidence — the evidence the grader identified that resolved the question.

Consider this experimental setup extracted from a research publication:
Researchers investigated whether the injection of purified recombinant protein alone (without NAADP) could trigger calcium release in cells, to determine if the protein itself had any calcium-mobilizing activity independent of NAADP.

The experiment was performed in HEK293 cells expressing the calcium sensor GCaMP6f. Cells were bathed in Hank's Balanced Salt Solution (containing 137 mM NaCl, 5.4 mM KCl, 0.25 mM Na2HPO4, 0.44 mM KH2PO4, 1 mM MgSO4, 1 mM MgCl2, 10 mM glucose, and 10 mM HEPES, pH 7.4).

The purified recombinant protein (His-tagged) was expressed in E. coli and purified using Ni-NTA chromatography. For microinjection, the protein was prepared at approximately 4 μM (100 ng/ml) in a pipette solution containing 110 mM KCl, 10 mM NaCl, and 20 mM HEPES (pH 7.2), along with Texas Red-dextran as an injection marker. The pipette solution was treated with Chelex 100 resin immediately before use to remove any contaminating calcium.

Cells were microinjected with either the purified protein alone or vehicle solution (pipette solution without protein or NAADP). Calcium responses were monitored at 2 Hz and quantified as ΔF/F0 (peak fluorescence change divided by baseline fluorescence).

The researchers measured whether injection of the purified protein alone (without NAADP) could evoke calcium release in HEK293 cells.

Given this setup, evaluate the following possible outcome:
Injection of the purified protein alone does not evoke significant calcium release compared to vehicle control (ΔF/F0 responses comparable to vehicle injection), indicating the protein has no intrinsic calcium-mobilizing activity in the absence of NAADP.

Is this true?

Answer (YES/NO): YES